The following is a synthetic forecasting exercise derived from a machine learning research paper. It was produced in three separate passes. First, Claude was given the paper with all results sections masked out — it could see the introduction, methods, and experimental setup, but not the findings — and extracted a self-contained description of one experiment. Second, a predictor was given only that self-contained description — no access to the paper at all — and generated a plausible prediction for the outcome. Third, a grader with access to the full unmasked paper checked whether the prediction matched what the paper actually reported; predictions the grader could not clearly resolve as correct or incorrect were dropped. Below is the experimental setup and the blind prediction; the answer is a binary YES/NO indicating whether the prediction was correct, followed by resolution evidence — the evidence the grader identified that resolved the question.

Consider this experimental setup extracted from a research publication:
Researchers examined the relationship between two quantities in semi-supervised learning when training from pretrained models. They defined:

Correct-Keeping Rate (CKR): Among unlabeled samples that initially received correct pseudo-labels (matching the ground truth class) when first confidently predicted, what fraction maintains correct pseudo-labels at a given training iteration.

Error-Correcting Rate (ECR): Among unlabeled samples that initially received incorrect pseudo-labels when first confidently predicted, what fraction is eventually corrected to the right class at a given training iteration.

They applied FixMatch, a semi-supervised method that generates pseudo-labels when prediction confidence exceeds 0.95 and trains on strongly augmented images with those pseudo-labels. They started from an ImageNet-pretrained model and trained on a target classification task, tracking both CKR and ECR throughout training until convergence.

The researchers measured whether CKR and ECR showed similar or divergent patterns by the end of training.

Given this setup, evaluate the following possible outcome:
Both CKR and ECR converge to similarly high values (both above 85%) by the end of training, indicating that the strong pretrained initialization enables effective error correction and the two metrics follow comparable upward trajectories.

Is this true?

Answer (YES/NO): NO